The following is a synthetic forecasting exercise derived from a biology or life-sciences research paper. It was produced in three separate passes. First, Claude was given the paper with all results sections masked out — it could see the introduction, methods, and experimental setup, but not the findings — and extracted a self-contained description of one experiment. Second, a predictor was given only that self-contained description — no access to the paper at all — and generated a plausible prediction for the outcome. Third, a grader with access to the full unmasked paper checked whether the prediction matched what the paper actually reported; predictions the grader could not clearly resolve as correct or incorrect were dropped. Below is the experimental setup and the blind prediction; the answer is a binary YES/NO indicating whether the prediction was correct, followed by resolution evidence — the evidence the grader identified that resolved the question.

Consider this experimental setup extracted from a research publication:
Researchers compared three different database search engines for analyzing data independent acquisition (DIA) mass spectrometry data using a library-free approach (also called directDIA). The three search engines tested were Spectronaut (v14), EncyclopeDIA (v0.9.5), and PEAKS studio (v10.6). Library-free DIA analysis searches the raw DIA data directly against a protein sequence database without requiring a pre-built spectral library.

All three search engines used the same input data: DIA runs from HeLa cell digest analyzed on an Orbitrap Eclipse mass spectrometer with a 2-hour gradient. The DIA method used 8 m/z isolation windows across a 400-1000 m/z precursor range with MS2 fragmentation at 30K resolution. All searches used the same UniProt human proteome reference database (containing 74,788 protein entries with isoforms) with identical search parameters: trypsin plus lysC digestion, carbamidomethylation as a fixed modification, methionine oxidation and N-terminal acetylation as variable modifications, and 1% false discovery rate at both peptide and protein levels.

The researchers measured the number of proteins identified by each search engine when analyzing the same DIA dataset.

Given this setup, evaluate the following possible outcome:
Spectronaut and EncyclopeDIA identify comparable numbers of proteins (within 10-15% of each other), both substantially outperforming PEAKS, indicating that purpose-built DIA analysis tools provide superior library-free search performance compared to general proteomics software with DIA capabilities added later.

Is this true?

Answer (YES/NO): NO